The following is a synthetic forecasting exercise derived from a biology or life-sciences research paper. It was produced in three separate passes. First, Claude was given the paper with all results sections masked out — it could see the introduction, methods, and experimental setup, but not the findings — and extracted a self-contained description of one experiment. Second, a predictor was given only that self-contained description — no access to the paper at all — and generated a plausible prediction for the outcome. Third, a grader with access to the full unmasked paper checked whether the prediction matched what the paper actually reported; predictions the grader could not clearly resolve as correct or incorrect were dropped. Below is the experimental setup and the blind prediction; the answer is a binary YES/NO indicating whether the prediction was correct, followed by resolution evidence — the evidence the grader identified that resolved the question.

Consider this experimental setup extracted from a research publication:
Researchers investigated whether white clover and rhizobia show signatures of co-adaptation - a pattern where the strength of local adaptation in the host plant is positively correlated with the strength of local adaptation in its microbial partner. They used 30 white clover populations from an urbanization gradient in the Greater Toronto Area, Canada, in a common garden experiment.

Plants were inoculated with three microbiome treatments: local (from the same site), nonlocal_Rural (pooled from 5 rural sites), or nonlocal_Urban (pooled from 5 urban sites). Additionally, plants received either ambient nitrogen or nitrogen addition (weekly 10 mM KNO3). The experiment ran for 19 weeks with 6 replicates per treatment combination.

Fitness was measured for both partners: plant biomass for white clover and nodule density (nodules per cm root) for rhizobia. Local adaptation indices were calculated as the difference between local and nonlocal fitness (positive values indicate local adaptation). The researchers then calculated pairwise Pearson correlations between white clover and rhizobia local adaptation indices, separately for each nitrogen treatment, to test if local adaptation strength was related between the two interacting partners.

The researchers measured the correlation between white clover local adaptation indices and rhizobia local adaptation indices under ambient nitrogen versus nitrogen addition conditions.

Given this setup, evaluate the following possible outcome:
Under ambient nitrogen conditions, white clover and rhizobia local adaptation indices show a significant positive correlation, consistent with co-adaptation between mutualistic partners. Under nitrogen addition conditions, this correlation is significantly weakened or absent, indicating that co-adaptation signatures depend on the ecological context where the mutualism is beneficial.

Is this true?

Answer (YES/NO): NO